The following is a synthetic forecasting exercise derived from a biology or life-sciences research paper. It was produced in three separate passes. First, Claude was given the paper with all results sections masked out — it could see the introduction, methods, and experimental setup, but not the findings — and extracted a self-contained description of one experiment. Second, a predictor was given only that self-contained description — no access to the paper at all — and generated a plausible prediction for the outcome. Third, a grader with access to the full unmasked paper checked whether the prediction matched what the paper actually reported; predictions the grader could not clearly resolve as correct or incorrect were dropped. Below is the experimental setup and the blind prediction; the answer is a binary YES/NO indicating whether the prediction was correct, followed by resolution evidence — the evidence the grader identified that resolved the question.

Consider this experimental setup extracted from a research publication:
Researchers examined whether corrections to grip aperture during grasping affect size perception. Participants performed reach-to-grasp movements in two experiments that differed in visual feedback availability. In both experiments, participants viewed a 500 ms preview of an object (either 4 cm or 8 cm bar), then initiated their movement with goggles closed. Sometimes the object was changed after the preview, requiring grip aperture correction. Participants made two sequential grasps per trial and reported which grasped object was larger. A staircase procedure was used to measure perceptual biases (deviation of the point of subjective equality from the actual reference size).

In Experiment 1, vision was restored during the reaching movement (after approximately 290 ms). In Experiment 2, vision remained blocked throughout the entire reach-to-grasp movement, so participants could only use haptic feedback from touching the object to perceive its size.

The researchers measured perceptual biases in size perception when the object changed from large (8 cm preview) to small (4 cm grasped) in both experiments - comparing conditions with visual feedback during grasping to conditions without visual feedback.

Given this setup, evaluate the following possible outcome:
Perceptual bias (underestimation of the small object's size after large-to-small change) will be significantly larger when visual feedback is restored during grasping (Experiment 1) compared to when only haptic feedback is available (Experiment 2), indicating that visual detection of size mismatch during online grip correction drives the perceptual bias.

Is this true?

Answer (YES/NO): NO